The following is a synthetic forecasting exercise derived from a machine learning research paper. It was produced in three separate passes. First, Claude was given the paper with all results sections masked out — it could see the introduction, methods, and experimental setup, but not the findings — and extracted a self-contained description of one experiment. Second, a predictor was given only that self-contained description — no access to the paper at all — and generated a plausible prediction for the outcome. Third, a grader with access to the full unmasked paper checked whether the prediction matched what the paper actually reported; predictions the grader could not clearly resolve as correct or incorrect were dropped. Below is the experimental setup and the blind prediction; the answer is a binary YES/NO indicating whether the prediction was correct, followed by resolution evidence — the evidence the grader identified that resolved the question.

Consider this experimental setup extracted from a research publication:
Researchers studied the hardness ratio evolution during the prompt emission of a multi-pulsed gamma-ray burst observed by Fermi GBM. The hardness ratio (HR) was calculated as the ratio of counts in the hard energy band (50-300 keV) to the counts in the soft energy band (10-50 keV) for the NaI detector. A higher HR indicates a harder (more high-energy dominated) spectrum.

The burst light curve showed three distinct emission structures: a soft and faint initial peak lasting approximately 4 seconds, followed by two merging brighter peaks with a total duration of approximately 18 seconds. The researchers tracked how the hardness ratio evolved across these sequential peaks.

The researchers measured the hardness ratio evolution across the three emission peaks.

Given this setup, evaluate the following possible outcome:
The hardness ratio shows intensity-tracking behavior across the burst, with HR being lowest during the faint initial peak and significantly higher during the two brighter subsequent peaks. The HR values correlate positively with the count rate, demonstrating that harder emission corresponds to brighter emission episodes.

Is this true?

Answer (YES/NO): YES